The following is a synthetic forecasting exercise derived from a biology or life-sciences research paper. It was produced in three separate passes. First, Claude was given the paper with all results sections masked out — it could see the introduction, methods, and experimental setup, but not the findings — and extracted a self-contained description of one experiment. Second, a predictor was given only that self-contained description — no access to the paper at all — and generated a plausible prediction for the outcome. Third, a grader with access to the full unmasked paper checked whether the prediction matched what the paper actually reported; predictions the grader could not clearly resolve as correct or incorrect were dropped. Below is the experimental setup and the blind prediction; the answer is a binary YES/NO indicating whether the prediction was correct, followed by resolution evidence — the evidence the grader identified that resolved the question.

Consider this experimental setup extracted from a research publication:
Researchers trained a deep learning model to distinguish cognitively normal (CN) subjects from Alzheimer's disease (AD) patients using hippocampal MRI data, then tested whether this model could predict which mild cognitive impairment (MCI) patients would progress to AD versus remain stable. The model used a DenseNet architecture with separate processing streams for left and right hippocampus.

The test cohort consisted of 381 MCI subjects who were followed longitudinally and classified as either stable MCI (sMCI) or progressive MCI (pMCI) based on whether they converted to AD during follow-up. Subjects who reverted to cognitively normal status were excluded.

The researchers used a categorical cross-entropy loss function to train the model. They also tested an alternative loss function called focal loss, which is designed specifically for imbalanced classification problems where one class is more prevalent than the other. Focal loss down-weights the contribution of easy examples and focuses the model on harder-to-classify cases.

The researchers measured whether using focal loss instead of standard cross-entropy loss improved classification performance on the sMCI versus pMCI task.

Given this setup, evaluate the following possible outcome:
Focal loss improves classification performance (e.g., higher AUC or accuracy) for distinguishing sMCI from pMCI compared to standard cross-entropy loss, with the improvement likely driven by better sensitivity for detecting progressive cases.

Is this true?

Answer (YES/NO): NO